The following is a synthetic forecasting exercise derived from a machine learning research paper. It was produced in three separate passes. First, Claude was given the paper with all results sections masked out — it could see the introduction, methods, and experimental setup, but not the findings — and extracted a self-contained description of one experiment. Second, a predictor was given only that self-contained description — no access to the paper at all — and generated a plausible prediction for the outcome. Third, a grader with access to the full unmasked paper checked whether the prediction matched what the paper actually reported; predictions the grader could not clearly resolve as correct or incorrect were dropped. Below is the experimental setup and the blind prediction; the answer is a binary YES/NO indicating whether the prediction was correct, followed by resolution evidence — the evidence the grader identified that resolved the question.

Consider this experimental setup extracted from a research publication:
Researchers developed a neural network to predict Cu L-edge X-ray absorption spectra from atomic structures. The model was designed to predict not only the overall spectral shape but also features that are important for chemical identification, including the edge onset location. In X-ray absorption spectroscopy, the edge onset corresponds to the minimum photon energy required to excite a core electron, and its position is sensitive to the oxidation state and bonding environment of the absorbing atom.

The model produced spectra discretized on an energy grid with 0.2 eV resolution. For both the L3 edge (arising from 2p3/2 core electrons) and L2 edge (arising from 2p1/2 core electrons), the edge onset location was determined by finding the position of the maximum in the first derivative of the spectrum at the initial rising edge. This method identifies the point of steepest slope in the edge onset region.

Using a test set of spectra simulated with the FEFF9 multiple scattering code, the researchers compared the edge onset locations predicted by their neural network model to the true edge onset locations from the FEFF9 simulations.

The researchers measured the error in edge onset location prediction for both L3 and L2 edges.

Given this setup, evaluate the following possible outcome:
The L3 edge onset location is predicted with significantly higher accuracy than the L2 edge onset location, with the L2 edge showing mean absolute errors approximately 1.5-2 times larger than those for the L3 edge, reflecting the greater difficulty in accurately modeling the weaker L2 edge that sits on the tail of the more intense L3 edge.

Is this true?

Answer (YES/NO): NO